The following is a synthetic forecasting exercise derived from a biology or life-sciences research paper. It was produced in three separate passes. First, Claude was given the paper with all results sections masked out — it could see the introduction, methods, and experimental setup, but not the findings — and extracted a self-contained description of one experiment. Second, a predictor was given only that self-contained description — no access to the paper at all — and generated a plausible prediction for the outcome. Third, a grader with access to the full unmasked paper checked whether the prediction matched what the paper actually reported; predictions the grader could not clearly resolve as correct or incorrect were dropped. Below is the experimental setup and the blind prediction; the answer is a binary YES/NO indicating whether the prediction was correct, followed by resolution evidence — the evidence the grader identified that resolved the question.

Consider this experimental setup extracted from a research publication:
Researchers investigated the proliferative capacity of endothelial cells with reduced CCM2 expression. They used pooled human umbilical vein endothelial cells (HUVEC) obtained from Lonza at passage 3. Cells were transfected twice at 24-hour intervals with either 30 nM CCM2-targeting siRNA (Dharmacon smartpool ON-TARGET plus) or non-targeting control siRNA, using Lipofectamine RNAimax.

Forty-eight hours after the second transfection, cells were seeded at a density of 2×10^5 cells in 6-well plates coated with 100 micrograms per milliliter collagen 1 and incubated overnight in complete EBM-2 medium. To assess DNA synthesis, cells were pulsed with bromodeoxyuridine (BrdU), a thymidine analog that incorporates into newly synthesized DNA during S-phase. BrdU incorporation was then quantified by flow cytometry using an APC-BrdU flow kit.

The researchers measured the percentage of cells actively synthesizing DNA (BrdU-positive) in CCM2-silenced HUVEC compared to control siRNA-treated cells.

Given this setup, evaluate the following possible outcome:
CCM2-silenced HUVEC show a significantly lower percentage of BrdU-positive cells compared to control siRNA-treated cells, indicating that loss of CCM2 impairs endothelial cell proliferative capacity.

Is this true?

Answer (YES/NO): YES